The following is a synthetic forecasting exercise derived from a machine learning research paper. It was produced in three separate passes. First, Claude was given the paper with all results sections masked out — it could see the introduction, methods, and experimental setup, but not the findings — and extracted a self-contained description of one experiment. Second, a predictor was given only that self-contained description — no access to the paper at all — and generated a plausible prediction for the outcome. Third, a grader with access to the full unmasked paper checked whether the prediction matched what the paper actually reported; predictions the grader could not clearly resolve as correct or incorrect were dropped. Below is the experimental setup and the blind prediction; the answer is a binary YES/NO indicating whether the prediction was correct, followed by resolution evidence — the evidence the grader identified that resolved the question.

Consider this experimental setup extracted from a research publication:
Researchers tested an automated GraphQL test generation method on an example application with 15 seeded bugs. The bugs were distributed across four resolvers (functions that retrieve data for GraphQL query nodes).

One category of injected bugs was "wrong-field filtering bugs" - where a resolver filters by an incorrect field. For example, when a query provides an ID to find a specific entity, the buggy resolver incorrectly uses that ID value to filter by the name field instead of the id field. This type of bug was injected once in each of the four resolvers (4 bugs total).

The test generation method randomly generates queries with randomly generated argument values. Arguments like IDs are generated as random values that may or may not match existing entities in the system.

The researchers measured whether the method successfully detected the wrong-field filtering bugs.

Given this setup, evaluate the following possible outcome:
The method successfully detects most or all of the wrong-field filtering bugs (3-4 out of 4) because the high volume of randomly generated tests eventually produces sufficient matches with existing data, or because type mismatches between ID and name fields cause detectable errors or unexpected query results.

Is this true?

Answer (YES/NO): NO